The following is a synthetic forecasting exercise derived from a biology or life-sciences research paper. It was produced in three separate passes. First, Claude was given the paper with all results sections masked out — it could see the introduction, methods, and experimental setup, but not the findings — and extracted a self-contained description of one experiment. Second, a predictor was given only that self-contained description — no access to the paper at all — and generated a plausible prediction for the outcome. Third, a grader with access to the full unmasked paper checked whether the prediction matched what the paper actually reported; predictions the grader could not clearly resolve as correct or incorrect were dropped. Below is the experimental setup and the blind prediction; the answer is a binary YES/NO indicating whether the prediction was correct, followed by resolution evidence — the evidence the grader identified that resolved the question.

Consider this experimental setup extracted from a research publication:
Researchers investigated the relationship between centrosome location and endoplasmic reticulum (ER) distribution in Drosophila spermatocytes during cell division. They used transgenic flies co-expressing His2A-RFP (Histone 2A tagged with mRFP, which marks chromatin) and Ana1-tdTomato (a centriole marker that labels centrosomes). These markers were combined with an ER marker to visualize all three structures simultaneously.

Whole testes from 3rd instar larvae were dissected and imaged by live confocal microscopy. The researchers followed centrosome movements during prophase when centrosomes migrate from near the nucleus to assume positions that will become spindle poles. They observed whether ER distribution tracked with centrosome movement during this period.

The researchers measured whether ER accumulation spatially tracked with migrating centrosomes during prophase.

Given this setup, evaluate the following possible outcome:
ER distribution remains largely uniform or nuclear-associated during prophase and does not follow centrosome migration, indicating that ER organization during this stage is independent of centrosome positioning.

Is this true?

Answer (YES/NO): NO